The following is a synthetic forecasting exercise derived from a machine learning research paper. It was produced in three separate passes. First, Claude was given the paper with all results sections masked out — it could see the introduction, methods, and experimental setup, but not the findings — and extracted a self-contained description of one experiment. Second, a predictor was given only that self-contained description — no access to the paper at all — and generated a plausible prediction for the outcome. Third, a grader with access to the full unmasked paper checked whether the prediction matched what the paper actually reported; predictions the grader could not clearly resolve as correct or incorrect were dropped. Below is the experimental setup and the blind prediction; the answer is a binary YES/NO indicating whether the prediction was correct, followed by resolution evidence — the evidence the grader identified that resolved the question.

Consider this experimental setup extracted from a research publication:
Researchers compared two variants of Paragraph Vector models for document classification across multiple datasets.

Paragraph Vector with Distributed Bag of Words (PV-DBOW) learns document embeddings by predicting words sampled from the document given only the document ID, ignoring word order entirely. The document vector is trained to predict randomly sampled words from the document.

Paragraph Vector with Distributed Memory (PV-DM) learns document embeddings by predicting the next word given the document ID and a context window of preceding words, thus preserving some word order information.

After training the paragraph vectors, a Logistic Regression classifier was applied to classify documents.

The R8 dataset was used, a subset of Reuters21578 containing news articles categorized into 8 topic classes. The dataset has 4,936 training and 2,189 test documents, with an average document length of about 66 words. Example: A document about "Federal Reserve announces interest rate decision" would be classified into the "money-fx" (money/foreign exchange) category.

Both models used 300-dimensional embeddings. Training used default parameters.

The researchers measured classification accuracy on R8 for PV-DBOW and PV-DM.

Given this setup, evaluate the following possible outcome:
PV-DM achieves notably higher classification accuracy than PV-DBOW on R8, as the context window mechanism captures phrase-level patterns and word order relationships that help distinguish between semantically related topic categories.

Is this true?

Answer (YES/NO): NO